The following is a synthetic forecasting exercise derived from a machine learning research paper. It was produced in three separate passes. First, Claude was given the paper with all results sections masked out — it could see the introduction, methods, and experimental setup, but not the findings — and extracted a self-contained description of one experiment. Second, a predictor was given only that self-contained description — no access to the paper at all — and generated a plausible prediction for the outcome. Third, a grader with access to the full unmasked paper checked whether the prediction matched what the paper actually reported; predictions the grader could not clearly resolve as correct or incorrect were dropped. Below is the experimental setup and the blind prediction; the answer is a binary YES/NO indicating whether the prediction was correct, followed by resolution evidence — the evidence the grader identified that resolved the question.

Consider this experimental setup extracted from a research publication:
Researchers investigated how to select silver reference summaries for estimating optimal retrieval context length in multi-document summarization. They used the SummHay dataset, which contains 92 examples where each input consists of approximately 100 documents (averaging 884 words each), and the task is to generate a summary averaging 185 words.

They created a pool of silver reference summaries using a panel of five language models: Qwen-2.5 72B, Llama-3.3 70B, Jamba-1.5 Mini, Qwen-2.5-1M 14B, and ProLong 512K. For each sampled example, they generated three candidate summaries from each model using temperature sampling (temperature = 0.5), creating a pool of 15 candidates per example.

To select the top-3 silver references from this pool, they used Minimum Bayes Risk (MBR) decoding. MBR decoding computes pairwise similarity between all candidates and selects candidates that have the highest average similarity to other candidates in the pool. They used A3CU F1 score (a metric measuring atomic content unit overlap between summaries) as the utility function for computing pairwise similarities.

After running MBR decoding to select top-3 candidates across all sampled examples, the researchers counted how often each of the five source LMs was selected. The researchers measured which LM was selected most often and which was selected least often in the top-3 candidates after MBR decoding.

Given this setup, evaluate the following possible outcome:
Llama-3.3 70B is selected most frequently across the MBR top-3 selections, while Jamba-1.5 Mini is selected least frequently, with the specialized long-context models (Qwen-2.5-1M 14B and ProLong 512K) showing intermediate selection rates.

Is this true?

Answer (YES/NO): NO